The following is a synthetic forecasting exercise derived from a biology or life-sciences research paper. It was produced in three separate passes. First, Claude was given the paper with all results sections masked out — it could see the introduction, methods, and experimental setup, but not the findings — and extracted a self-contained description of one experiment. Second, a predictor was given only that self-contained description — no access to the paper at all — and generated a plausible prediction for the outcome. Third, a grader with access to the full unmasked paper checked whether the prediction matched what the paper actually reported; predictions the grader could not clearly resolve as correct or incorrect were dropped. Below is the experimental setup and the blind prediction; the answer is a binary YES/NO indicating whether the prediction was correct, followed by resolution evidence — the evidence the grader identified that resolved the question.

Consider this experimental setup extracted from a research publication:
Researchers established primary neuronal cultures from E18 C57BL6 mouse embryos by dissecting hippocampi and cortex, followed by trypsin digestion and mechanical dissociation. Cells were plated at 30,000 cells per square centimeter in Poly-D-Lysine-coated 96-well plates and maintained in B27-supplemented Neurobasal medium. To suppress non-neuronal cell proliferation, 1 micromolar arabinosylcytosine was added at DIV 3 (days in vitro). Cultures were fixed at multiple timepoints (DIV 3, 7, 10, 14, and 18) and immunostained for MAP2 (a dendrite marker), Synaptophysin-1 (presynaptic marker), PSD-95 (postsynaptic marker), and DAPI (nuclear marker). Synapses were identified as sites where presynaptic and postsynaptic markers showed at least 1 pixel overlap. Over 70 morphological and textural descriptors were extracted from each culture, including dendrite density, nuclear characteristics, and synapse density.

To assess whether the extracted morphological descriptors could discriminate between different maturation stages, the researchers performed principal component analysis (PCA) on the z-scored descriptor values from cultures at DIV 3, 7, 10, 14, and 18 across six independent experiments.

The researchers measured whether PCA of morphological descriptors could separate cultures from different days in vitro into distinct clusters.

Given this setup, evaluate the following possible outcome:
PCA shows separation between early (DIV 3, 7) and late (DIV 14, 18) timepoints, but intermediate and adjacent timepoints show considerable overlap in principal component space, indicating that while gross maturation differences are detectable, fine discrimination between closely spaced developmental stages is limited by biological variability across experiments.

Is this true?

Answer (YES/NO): NO